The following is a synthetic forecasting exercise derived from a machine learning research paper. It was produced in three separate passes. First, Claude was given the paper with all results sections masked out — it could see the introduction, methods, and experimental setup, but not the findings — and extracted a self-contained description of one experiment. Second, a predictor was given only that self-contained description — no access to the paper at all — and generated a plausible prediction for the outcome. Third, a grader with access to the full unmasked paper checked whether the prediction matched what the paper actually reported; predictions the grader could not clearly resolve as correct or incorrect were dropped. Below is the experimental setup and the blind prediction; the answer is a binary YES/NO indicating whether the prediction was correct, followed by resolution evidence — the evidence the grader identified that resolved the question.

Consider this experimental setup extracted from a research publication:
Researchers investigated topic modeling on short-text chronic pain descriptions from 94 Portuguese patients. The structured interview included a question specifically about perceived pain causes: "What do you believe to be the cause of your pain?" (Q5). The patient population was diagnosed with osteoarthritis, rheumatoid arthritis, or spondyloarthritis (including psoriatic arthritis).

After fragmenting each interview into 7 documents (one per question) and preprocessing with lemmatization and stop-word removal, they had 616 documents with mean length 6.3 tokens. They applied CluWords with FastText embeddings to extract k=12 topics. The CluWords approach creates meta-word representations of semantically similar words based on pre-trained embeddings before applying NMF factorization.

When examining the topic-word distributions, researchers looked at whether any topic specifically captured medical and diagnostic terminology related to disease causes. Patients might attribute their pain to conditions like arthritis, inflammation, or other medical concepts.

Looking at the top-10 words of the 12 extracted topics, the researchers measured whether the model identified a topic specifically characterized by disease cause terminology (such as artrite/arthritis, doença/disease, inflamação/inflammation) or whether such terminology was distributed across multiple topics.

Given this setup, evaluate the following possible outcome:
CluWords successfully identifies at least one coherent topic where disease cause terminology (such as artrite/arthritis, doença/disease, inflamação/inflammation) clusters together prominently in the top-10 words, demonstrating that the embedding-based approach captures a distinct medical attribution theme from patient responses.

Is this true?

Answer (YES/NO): YES